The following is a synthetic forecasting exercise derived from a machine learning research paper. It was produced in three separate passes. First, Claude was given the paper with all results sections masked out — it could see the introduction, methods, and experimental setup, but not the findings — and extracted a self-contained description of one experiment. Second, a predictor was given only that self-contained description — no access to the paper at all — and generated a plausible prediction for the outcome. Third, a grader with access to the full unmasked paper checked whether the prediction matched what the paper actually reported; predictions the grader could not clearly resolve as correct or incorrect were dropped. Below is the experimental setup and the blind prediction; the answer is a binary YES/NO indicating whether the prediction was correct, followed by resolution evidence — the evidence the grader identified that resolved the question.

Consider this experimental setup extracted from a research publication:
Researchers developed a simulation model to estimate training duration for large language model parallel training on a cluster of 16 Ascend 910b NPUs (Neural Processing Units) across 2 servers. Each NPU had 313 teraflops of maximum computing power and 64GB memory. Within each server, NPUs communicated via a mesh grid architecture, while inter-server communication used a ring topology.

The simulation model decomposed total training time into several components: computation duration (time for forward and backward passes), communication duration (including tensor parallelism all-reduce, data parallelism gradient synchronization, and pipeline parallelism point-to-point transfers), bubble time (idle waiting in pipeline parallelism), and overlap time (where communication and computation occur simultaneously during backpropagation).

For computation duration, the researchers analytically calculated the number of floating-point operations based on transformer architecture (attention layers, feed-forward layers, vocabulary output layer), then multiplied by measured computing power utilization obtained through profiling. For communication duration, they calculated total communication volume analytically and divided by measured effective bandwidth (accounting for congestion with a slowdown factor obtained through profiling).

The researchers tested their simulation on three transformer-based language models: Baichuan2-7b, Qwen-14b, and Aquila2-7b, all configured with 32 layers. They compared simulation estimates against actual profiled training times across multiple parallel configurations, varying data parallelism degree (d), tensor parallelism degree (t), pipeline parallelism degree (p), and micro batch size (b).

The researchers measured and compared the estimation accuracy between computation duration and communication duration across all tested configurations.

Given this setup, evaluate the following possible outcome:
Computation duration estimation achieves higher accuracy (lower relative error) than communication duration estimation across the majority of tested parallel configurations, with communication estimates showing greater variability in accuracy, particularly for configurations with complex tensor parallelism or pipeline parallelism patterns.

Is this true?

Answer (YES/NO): YES